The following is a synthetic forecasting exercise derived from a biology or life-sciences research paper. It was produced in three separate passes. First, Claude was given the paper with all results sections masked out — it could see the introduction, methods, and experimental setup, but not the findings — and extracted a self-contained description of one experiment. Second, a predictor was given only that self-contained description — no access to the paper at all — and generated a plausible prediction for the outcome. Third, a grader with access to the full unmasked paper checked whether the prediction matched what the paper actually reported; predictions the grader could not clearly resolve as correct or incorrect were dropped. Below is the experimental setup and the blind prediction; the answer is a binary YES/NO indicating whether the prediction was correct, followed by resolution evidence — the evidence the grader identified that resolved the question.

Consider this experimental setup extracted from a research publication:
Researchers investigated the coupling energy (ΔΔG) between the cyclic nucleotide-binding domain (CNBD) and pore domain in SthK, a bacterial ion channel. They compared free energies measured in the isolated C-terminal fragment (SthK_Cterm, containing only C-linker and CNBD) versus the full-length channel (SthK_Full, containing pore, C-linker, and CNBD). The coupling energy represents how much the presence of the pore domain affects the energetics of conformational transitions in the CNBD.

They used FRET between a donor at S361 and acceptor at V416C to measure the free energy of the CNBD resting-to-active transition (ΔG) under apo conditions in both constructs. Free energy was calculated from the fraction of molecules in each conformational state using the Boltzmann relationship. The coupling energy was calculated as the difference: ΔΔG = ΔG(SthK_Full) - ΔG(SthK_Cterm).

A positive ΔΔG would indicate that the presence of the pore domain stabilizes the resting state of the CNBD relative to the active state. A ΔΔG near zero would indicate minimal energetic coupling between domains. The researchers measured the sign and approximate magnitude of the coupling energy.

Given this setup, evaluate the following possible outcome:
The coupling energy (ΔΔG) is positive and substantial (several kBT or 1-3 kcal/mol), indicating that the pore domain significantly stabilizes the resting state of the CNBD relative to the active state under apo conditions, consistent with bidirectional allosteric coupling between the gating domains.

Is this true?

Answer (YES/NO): NO